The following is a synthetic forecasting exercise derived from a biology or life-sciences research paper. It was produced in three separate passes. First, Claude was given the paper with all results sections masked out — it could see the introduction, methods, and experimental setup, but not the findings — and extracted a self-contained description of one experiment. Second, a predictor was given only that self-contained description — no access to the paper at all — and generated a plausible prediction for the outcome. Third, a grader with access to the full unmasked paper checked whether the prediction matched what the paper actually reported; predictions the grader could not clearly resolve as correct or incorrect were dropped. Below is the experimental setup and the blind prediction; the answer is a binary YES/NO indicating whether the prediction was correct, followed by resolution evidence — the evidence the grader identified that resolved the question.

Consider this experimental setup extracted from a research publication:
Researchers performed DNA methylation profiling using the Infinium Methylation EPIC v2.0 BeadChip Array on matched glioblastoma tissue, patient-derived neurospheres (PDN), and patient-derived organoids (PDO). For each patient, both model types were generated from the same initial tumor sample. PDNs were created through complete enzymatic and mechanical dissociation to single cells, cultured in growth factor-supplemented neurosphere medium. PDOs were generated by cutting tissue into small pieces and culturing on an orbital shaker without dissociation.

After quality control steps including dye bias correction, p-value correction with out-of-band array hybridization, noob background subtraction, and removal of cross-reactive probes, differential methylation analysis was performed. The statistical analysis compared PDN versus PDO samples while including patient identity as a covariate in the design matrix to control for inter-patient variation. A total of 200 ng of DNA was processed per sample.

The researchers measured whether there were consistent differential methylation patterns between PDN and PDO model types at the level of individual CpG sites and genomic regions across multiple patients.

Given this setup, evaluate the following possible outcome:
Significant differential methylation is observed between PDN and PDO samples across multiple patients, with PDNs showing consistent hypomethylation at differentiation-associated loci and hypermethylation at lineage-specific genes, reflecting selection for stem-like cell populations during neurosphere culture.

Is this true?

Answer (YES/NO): NO